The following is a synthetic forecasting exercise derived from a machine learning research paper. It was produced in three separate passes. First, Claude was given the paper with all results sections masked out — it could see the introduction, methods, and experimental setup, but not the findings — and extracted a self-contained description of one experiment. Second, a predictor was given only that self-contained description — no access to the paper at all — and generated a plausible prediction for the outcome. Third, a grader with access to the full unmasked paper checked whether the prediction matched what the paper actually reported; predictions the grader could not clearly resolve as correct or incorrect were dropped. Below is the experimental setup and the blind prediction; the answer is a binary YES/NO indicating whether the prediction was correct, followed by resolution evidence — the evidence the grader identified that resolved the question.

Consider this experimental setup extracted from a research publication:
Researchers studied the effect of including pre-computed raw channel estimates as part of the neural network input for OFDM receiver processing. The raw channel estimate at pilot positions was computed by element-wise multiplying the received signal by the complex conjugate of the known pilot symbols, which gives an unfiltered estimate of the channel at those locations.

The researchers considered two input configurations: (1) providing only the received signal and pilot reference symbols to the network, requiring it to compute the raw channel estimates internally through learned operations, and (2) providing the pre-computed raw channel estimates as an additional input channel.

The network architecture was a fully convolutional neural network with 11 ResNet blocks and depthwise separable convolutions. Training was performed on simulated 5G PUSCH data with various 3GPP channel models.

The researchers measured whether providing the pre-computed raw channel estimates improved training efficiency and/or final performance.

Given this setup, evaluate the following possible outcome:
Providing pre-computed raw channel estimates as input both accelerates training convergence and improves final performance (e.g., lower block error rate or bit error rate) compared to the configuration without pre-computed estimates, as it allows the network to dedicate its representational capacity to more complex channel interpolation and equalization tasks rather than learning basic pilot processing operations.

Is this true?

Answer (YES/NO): NO